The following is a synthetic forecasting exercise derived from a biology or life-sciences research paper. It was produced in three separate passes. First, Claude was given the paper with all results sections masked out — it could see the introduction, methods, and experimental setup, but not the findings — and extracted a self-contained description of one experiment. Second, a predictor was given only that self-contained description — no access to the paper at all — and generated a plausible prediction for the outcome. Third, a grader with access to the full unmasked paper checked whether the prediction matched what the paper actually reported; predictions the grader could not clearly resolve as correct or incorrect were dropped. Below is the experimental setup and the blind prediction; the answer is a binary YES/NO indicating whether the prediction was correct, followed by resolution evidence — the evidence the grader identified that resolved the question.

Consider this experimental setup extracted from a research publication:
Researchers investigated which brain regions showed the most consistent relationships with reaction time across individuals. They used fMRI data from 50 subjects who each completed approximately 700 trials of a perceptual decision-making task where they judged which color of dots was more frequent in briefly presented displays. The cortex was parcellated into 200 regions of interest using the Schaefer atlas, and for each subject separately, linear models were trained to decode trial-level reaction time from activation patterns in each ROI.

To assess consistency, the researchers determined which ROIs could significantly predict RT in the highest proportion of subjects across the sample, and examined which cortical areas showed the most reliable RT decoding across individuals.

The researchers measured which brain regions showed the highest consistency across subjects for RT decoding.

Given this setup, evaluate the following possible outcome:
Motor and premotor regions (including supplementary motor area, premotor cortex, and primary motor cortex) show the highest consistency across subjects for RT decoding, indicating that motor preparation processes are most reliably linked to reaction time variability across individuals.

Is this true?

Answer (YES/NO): NO